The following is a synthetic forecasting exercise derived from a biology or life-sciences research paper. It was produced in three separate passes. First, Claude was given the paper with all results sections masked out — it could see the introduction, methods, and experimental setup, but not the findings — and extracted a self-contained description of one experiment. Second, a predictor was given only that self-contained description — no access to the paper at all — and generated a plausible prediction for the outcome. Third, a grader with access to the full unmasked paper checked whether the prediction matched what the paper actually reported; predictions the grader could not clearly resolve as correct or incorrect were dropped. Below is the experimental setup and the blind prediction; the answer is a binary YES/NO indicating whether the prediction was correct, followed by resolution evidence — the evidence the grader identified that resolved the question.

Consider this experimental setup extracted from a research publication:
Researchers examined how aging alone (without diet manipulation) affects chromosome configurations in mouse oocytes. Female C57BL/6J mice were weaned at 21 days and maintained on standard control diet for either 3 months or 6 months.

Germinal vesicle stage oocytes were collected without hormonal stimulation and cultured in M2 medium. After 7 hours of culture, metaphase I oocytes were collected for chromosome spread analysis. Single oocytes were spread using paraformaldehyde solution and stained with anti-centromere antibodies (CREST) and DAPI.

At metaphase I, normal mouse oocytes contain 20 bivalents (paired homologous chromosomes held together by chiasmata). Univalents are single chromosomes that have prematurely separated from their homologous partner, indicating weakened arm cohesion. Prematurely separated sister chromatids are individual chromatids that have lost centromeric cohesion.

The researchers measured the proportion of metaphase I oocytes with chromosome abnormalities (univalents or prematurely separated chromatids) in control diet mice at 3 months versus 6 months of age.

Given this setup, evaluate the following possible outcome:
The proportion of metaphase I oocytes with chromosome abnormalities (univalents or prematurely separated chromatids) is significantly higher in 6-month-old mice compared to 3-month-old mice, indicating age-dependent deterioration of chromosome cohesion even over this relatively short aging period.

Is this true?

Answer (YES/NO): NO